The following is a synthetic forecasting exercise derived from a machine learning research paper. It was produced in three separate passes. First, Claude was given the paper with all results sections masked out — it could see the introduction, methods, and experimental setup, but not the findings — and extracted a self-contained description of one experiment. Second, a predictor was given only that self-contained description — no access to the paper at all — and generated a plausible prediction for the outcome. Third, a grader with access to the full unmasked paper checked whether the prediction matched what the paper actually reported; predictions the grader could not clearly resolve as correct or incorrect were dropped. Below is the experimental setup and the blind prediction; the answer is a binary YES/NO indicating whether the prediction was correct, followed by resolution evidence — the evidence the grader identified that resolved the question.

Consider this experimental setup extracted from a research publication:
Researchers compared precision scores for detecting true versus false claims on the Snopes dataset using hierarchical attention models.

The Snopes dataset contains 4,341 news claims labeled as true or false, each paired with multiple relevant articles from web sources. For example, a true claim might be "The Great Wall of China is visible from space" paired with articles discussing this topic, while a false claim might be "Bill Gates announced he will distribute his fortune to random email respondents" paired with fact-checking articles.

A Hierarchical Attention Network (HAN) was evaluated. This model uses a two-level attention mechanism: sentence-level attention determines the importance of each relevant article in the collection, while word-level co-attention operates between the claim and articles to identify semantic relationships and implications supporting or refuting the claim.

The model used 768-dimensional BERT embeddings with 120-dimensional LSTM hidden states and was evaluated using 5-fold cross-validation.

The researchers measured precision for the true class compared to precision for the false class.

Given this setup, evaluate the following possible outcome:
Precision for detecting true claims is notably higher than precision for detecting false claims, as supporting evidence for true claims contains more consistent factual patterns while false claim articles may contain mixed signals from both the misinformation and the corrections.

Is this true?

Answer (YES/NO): NO